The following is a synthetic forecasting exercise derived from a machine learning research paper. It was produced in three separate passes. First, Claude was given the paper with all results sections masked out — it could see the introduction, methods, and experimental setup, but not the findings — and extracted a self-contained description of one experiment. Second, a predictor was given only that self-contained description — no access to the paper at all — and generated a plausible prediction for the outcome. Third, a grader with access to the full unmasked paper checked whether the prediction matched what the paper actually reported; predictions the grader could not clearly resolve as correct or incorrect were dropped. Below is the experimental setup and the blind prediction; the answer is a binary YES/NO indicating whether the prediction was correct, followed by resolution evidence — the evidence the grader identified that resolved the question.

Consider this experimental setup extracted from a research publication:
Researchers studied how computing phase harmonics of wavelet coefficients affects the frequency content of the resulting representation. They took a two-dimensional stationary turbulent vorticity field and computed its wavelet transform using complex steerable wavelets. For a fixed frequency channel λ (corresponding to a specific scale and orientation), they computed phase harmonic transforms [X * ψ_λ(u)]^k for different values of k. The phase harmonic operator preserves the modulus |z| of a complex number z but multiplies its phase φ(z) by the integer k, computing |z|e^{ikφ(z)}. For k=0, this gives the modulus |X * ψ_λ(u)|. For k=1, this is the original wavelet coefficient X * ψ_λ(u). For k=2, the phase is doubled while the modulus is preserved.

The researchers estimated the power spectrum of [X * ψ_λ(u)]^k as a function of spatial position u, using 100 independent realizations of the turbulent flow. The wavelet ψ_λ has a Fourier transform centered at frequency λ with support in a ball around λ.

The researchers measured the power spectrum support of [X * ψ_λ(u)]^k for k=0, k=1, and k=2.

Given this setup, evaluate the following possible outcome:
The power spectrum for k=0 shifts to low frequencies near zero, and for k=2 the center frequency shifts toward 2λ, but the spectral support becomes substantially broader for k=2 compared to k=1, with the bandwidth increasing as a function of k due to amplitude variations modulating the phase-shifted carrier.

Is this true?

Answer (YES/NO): YES